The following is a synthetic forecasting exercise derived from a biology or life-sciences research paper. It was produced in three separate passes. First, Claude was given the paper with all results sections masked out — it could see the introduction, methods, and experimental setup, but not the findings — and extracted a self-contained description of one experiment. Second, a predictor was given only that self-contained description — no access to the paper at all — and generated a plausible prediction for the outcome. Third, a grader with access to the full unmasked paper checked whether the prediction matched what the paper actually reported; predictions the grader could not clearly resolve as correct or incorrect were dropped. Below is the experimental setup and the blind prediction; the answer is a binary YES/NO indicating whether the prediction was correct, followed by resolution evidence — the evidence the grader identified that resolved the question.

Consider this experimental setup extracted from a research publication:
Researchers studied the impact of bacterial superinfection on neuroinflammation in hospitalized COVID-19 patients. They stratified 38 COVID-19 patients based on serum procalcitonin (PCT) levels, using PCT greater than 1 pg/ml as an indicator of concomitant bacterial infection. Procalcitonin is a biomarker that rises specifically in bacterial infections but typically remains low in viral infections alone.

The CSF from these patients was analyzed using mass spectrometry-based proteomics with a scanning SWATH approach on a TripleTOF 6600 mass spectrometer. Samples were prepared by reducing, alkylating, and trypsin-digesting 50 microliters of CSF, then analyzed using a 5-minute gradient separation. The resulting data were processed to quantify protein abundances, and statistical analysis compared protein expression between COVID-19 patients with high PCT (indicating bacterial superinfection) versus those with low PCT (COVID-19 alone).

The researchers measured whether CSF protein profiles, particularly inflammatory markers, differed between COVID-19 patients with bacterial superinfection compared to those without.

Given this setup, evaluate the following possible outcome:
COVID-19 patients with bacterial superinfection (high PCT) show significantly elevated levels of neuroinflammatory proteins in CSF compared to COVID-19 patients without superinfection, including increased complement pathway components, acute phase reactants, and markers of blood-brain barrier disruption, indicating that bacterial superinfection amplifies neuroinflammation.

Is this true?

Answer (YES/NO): YES